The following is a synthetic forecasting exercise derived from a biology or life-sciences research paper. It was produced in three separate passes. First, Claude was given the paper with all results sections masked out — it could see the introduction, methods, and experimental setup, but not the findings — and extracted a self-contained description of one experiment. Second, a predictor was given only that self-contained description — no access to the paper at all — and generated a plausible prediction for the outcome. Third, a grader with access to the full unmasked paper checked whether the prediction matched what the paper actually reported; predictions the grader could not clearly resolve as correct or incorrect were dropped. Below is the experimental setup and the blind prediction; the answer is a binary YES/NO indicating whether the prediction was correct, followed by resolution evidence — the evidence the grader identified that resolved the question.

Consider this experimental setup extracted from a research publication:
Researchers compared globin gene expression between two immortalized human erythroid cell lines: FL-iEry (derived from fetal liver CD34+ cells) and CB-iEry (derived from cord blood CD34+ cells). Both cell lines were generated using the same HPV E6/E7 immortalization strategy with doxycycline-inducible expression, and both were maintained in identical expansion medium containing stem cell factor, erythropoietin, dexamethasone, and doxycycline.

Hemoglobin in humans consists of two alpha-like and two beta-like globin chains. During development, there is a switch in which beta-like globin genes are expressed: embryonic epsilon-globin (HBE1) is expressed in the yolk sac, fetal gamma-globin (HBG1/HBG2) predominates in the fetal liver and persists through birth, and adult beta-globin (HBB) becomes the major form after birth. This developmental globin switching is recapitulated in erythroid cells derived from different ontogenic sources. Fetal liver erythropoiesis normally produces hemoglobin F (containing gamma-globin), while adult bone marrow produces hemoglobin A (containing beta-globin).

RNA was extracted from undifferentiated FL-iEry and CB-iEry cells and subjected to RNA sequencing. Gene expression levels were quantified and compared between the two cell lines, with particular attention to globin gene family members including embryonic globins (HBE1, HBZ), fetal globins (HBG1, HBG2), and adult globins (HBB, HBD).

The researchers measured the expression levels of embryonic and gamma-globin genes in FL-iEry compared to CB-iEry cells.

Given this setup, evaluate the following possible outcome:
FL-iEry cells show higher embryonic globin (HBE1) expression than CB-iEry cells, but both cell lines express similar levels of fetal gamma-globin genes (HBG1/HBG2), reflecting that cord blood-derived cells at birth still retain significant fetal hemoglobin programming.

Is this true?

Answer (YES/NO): NO